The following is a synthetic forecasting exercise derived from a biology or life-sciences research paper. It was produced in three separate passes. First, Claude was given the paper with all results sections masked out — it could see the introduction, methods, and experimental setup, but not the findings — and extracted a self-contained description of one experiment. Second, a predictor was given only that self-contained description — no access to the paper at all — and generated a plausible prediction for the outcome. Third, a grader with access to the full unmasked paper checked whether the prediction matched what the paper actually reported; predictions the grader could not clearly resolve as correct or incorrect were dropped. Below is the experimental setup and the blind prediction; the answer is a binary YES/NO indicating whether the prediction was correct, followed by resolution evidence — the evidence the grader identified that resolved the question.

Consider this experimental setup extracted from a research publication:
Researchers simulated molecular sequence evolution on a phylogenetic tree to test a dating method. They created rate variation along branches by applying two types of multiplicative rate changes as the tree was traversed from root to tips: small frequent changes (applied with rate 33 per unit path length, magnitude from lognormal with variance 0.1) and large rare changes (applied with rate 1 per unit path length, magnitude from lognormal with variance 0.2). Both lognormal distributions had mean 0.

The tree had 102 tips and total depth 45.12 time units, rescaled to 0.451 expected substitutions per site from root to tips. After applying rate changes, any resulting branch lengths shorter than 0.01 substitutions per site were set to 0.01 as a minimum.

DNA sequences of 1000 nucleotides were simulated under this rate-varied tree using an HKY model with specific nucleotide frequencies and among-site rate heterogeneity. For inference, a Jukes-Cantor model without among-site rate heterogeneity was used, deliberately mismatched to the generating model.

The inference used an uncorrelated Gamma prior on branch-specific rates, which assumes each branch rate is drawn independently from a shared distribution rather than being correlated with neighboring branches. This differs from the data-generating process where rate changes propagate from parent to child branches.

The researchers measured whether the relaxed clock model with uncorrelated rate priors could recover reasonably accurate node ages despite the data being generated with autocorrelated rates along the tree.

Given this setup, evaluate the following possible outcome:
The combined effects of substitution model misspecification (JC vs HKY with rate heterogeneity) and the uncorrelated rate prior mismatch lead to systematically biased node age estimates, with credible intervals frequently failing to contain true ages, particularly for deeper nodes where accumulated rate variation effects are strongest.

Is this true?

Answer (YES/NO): NO